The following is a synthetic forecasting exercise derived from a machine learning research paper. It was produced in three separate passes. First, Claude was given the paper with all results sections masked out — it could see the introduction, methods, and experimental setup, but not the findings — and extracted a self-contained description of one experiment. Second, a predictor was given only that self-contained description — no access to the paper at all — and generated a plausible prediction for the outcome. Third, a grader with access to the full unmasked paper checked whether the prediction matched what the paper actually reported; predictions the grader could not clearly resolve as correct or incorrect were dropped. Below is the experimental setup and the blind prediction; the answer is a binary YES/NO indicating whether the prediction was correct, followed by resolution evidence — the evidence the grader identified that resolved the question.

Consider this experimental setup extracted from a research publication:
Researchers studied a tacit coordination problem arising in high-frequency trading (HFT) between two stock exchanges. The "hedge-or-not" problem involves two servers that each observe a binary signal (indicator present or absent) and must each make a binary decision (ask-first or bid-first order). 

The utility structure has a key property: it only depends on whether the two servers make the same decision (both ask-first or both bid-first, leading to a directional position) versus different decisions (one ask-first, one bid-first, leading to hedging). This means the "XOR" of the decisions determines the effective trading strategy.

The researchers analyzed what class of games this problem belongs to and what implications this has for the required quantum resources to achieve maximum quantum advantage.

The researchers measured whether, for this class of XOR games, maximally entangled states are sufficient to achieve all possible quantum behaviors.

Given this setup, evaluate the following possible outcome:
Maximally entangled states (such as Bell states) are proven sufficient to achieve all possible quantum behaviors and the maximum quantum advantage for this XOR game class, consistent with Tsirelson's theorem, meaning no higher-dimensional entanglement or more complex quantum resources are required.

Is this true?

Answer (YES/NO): YES